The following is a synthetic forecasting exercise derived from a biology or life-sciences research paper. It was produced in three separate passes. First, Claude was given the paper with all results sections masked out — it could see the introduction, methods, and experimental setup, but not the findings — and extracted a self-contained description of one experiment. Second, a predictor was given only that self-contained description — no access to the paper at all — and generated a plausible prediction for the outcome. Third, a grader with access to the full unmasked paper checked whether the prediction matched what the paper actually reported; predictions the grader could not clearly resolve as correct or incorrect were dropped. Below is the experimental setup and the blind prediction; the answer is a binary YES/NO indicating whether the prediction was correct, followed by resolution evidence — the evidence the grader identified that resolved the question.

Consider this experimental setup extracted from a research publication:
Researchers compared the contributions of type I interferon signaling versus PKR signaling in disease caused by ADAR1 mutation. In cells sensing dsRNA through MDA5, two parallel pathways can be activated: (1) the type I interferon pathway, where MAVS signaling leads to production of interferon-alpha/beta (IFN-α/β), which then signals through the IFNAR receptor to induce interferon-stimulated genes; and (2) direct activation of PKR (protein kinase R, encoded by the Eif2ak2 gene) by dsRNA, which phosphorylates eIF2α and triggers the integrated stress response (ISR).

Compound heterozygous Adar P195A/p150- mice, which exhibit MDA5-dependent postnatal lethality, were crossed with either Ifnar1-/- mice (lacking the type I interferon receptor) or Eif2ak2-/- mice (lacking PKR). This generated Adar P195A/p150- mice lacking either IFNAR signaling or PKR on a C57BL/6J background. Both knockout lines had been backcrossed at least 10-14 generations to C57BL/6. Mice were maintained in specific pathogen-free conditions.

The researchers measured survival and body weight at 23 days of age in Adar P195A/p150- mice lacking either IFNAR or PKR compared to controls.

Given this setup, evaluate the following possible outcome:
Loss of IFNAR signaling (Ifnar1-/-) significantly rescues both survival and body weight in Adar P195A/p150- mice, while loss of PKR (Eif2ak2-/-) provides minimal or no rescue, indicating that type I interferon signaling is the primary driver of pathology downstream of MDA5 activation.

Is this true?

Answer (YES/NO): NO